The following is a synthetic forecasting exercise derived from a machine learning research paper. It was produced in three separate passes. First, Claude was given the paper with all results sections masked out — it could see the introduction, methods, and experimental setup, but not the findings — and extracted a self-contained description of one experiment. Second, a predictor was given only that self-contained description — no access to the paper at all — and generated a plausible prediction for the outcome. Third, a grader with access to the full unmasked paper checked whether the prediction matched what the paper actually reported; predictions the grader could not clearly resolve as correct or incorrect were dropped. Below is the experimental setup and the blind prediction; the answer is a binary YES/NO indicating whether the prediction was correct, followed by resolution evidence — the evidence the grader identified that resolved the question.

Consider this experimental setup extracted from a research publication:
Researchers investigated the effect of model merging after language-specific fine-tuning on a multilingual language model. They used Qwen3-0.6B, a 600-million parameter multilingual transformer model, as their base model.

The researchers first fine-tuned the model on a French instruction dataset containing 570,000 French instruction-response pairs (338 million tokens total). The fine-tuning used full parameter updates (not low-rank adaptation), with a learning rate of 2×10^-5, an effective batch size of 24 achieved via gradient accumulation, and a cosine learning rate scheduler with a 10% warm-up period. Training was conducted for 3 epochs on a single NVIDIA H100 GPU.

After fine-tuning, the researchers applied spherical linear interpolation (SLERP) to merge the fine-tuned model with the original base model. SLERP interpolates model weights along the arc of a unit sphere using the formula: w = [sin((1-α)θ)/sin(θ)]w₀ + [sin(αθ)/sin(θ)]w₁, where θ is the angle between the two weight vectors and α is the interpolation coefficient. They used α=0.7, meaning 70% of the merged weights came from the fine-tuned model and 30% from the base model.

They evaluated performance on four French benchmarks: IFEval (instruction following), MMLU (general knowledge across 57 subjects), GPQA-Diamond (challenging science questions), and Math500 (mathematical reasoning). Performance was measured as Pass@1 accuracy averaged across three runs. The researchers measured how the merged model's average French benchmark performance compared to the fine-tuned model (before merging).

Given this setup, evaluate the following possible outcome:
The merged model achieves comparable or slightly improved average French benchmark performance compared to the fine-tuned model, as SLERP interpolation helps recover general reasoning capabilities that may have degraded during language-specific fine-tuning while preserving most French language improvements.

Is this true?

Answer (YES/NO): YES